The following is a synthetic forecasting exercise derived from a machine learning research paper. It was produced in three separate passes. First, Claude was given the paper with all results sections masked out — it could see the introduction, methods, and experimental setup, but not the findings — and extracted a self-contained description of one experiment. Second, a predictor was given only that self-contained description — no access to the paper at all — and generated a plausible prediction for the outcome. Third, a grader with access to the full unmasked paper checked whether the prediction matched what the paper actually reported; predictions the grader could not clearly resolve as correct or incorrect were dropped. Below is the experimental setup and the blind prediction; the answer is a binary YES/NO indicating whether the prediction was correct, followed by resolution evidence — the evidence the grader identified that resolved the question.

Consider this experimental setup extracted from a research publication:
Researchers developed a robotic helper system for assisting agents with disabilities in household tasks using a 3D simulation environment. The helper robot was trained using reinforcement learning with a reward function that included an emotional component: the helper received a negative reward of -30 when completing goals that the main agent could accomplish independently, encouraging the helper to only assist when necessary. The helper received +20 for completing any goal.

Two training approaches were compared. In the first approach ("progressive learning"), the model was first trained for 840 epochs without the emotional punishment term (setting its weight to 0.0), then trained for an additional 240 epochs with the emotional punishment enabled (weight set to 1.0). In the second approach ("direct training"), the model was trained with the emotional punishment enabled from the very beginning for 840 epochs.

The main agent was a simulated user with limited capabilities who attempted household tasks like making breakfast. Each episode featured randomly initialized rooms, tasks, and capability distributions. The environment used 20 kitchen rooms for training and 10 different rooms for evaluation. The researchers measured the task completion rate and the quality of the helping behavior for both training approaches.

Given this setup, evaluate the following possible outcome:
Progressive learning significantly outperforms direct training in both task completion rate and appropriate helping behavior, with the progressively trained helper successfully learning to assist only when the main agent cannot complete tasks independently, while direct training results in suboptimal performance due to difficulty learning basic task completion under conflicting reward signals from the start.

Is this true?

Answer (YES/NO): YES